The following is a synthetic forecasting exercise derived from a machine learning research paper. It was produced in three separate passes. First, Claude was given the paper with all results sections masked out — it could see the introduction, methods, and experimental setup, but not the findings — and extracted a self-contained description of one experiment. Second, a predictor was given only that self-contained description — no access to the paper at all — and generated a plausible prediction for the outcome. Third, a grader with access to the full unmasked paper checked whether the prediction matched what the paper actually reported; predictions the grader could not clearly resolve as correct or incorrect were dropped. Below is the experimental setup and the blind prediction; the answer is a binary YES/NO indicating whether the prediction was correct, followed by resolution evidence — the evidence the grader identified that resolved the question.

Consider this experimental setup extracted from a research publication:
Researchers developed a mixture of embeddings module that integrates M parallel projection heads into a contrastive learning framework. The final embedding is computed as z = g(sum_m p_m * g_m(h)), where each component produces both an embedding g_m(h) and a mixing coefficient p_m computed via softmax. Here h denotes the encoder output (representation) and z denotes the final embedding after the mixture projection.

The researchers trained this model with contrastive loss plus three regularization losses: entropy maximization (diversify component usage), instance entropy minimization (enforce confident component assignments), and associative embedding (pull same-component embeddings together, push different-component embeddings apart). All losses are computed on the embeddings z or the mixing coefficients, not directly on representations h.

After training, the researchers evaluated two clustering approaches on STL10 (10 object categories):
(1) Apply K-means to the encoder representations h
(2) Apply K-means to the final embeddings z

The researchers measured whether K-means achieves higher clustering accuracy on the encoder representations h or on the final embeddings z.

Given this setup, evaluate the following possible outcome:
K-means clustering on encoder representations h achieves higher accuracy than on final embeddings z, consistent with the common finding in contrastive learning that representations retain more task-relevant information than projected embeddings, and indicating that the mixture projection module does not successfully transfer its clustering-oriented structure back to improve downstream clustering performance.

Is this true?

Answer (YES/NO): NO